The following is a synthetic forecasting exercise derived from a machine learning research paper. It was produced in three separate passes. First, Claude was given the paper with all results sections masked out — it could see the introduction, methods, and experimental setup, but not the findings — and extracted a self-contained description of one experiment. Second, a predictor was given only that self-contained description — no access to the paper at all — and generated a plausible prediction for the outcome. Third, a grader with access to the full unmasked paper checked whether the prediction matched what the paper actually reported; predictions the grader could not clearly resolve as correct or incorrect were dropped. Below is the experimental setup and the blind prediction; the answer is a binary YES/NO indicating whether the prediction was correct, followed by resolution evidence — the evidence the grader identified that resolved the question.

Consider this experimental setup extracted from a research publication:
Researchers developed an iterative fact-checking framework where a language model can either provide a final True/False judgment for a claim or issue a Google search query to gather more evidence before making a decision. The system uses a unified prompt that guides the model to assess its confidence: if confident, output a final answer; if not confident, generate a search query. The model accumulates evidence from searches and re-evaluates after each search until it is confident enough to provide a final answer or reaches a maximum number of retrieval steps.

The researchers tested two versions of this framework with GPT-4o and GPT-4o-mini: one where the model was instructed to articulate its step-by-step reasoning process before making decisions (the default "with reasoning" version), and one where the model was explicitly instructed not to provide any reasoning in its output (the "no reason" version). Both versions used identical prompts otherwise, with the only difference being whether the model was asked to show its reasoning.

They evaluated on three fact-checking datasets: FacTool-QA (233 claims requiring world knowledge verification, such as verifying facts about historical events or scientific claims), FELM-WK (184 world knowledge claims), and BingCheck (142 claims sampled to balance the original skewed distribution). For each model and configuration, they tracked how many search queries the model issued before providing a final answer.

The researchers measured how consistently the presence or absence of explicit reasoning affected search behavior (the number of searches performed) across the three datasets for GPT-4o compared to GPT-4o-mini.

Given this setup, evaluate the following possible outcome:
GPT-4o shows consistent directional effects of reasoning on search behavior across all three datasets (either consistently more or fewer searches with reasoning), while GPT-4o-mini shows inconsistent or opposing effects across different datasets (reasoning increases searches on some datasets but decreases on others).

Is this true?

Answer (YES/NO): NO